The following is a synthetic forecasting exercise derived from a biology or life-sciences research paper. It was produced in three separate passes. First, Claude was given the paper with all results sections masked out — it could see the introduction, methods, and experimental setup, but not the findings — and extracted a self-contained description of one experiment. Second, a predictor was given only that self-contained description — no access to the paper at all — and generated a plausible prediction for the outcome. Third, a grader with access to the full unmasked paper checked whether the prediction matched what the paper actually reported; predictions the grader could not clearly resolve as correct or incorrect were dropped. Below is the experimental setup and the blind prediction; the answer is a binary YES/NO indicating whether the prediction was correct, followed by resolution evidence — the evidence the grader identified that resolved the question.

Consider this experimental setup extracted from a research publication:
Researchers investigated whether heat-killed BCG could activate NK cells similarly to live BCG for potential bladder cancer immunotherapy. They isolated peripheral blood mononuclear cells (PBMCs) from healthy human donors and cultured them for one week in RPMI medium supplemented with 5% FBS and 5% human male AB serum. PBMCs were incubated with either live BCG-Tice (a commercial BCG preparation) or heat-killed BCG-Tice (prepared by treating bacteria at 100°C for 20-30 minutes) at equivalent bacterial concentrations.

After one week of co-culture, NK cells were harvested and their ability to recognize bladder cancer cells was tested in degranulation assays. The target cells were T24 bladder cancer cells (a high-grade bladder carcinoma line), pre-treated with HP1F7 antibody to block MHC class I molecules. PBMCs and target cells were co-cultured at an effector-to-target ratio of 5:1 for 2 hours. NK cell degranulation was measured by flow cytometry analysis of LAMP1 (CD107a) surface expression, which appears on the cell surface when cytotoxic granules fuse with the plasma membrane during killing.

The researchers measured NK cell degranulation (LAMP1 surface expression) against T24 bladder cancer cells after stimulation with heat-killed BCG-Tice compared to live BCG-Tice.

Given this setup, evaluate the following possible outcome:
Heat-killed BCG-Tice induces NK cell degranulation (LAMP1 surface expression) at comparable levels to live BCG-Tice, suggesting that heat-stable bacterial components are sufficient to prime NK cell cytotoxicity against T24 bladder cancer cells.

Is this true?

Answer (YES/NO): YES